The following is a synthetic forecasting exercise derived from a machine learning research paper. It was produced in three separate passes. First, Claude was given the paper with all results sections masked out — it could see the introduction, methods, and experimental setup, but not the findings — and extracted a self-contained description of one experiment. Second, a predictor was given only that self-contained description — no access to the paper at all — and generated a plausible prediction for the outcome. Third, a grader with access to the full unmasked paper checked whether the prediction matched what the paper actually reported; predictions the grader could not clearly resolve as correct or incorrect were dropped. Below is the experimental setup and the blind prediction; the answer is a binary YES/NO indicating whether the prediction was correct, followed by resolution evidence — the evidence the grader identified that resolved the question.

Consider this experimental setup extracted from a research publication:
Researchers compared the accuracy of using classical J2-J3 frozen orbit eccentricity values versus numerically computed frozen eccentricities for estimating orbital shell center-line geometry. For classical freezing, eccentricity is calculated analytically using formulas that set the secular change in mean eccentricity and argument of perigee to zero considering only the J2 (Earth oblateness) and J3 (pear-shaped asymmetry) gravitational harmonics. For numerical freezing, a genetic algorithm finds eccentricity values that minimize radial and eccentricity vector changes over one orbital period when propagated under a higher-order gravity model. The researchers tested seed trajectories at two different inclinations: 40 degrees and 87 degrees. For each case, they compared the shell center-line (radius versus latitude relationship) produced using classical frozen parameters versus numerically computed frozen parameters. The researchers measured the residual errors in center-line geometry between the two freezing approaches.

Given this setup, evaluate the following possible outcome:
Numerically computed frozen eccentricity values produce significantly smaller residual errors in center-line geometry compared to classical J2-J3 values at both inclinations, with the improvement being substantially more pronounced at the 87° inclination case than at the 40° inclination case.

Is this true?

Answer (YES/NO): NO